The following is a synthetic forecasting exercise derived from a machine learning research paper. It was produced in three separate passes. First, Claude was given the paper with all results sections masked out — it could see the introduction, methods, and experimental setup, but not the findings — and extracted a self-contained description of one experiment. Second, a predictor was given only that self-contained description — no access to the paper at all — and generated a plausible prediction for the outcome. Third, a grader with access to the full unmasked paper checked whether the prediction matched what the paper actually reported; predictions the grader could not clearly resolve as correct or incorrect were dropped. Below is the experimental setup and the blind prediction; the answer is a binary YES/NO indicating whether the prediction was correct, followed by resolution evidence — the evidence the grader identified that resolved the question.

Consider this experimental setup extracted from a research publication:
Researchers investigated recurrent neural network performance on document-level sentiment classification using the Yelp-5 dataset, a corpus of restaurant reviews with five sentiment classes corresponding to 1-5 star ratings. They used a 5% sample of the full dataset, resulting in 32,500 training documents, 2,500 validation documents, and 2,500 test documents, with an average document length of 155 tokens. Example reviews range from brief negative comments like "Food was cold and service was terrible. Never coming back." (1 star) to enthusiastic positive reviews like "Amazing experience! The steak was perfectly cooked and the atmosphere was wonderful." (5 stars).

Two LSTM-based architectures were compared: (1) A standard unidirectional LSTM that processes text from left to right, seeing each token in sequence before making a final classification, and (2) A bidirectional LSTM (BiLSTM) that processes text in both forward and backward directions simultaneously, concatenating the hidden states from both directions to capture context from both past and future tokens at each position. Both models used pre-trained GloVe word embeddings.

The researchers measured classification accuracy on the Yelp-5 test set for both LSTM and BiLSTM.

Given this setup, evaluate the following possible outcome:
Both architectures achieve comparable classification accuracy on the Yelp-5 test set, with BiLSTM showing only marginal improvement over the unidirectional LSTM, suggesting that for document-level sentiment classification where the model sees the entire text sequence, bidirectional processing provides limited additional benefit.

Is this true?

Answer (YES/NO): NO